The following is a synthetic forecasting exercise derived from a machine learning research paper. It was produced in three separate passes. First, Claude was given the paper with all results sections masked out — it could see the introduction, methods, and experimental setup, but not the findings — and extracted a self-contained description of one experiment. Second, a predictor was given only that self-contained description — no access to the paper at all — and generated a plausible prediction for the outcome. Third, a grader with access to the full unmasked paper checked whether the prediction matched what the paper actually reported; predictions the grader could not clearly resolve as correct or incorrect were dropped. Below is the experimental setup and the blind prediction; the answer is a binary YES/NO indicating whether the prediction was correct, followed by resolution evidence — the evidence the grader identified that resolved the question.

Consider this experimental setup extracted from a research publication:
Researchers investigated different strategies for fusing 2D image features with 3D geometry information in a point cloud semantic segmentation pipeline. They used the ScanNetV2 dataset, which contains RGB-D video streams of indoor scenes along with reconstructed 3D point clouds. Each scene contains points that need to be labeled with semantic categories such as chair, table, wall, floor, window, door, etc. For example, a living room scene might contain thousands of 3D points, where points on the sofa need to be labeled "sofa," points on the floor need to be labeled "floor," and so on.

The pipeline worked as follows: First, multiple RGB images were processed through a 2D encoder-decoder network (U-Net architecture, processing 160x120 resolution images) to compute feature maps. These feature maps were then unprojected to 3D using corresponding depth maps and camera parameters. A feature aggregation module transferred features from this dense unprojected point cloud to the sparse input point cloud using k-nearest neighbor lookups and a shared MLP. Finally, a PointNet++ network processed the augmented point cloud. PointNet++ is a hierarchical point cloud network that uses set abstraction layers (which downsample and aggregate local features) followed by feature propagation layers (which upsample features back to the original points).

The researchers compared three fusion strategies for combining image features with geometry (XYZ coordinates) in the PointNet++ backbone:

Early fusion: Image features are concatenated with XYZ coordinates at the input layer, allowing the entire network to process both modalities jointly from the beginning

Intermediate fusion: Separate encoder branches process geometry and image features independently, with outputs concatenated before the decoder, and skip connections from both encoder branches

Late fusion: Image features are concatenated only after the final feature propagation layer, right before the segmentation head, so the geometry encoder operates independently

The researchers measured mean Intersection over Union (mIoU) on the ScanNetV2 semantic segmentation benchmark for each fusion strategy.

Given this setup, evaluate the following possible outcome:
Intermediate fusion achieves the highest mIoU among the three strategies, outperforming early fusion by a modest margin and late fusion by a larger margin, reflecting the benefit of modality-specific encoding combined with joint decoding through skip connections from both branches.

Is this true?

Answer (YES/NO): NO